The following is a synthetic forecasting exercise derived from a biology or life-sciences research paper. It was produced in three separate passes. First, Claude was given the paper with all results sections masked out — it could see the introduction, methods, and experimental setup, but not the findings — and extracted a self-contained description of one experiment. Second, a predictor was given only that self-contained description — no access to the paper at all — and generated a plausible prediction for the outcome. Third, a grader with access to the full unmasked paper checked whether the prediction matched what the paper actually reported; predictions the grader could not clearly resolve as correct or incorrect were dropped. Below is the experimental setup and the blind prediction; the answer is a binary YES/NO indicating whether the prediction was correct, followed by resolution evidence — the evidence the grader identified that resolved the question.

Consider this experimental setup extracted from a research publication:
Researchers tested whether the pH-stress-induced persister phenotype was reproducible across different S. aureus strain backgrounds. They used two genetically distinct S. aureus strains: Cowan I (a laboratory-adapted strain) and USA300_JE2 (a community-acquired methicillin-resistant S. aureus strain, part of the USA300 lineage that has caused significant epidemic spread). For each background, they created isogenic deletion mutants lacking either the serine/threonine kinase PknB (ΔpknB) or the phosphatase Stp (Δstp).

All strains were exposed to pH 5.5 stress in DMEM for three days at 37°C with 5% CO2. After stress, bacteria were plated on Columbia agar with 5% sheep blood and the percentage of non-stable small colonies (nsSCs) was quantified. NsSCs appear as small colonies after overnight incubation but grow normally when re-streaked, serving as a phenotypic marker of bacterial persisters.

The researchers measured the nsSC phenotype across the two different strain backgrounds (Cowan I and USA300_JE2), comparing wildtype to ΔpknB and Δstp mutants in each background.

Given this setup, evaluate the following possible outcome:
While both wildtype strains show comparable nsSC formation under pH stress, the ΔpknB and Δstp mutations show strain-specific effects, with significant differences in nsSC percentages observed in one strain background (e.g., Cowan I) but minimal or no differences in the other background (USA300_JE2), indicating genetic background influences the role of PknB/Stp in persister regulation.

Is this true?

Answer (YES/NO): NO